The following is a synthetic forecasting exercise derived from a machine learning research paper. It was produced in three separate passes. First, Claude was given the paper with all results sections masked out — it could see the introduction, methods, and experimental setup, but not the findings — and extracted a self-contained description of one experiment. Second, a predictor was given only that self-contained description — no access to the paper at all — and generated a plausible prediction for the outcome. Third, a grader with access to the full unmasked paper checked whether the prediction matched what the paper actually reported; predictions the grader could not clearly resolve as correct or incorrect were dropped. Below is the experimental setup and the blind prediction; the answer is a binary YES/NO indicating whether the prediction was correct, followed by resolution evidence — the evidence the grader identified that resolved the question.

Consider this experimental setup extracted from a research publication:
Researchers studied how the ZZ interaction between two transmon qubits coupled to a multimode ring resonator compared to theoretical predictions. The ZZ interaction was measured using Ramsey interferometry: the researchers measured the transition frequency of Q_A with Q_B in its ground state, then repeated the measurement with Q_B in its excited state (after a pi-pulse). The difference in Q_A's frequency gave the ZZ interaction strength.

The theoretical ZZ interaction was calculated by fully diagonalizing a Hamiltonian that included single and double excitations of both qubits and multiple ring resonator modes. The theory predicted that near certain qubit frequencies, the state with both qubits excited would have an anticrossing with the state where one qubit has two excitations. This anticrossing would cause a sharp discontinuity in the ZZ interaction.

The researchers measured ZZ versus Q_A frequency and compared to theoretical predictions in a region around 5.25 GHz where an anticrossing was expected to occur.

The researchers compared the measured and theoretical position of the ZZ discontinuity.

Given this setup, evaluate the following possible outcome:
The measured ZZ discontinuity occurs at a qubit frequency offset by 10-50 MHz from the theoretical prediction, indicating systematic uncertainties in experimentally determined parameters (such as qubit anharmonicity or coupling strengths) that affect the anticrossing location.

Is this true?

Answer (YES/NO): NO